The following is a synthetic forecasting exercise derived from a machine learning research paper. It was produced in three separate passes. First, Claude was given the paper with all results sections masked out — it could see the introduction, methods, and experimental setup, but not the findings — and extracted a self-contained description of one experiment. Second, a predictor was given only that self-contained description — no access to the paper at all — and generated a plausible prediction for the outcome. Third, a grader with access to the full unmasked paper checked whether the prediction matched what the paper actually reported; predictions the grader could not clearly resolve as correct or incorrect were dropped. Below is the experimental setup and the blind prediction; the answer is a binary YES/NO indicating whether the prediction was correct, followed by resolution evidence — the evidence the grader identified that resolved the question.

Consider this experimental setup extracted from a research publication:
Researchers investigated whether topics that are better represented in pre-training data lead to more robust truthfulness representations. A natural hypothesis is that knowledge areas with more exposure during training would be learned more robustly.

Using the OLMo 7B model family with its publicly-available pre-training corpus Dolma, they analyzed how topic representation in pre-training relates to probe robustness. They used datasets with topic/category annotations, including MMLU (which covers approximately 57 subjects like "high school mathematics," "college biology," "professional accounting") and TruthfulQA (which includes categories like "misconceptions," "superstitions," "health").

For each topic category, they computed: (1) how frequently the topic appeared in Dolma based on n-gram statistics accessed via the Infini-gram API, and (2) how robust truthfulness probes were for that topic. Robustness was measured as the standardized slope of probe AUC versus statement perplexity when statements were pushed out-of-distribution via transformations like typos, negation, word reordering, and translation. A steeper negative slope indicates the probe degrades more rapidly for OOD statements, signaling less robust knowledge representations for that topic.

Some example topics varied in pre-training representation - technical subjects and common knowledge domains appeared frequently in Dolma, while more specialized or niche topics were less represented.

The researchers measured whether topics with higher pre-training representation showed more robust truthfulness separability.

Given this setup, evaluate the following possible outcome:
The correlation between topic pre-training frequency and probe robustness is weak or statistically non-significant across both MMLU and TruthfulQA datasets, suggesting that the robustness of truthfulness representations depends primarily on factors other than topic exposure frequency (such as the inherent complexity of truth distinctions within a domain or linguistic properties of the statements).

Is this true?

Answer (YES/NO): YES